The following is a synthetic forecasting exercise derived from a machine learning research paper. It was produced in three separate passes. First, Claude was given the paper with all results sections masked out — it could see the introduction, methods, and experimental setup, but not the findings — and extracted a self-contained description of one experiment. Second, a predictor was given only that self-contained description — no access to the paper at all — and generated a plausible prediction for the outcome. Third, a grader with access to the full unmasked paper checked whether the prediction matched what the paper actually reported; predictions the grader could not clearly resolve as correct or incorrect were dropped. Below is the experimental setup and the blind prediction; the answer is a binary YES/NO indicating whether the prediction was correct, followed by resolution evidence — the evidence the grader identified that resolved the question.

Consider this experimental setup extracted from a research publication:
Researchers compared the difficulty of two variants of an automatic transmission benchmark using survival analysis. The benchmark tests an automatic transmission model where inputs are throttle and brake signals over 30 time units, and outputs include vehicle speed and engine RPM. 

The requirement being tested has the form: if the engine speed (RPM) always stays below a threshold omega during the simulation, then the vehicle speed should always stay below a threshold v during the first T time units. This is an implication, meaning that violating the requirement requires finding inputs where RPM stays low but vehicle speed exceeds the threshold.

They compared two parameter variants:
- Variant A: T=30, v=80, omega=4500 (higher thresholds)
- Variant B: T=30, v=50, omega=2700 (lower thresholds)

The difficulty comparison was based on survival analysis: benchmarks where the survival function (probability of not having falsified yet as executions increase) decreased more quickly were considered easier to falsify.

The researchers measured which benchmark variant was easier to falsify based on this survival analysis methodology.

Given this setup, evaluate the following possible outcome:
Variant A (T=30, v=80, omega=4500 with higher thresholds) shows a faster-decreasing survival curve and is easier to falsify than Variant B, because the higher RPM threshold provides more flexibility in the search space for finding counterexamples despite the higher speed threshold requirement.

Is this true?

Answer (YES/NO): YES